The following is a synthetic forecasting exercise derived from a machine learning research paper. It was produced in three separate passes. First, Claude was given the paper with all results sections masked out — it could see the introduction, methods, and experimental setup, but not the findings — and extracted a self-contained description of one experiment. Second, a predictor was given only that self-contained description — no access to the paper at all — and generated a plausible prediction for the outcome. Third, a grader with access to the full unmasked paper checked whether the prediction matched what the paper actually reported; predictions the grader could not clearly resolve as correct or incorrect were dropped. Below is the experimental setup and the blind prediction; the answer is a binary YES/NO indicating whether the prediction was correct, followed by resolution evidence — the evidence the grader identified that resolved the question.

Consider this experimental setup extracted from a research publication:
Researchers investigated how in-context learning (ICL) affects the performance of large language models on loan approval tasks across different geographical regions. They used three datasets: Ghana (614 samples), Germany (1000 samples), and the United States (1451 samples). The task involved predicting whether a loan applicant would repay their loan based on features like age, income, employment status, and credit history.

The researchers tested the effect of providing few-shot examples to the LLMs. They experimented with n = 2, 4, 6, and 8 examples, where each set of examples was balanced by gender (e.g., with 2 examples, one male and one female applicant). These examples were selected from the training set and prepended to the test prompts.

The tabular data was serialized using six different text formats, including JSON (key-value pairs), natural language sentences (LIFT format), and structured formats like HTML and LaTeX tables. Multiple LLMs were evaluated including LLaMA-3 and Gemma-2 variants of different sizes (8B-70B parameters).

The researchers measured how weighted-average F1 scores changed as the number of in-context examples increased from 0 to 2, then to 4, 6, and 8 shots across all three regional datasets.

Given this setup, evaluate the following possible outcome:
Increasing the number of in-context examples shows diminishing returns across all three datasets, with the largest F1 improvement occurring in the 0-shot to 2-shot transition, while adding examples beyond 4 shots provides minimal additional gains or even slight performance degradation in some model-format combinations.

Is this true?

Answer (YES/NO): YES